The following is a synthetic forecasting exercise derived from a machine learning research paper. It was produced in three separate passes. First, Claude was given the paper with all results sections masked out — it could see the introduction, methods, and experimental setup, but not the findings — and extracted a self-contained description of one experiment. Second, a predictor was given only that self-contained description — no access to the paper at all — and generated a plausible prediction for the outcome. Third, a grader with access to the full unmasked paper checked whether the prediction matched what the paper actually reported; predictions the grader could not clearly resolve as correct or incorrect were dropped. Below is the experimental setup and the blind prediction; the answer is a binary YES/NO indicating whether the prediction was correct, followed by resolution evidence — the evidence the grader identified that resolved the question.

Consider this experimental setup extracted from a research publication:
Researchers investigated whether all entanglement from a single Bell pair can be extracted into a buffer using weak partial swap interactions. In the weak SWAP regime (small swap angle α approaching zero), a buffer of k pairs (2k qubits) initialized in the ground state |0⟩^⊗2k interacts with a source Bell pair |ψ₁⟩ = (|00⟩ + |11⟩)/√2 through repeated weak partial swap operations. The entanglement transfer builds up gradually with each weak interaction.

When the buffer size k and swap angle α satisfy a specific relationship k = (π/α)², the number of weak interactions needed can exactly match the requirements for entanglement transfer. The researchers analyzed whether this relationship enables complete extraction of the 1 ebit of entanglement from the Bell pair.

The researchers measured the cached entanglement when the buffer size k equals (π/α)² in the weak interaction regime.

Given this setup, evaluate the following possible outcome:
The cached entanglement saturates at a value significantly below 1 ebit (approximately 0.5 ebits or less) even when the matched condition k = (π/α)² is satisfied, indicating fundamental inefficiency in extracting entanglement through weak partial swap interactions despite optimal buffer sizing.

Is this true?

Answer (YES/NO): NO